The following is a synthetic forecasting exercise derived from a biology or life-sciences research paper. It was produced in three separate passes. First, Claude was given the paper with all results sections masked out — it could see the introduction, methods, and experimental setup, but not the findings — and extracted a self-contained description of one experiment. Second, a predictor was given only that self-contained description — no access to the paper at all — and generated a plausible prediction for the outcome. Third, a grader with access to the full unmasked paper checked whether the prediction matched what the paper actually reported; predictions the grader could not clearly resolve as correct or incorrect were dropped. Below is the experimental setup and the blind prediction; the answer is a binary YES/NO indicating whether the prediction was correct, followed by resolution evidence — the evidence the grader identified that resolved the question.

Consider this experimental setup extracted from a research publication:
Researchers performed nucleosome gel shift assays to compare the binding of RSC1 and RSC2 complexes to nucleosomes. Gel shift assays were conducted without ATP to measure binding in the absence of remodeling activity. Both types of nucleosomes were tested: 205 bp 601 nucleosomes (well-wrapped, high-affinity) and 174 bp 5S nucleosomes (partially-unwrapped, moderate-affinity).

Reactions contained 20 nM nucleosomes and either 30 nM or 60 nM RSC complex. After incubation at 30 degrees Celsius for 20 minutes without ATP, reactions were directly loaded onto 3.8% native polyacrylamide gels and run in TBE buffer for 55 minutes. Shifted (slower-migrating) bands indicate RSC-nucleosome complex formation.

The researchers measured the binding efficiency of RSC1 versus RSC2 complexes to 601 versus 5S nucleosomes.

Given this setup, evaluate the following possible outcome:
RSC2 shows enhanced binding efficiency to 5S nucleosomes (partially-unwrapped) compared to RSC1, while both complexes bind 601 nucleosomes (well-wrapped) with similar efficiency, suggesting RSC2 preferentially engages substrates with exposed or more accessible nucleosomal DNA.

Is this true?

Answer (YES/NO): NO